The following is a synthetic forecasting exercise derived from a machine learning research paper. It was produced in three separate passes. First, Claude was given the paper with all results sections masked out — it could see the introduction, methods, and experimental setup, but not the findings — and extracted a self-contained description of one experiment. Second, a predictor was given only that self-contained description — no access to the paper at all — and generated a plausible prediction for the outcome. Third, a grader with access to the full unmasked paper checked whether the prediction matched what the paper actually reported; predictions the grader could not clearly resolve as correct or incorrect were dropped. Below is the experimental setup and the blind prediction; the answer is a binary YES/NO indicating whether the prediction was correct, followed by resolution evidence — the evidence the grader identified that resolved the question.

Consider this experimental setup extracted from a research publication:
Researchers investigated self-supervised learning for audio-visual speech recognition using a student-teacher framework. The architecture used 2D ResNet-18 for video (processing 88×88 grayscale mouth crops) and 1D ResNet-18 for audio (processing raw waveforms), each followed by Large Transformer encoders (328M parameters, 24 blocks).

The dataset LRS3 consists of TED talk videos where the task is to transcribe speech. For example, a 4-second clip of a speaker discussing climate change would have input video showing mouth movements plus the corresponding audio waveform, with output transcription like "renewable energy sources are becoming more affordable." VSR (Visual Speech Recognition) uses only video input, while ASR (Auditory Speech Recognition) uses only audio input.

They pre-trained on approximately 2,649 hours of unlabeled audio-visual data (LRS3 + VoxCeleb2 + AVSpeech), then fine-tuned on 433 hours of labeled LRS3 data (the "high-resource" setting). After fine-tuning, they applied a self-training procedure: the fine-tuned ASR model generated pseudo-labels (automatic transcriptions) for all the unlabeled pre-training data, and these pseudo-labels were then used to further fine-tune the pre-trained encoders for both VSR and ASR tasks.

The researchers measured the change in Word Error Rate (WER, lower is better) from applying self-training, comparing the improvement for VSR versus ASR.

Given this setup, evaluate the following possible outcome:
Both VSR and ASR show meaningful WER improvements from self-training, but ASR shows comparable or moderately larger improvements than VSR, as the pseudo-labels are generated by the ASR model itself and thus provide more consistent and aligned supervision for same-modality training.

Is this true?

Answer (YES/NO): NO